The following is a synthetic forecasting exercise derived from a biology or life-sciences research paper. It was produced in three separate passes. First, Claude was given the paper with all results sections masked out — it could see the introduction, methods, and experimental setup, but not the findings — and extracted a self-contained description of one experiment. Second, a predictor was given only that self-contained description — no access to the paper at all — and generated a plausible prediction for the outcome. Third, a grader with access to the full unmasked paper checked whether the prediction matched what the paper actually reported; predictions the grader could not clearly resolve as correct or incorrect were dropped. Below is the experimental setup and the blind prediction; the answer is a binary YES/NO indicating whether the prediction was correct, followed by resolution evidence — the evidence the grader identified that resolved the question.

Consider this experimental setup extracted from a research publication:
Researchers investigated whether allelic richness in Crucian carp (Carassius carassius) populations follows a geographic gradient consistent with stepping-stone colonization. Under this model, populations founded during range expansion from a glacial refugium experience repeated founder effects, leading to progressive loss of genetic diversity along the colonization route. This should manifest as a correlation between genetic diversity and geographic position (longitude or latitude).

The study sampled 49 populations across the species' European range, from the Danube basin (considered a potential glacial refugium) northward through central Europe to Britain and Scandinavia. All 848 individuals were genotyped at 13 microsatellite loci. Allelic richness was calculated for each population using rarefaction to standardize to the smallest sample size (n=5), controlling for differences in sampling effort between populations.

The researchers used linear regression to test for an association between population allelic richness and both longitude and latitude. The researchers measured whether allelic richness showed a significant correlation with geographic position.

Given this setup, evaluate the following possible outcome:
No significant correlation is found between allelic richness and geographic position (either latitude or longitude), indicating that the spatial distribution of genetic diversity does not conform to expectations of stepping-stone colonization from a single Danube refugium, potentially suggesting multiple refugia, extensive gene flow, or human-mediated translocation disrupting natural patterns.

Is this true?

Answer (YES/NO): NO